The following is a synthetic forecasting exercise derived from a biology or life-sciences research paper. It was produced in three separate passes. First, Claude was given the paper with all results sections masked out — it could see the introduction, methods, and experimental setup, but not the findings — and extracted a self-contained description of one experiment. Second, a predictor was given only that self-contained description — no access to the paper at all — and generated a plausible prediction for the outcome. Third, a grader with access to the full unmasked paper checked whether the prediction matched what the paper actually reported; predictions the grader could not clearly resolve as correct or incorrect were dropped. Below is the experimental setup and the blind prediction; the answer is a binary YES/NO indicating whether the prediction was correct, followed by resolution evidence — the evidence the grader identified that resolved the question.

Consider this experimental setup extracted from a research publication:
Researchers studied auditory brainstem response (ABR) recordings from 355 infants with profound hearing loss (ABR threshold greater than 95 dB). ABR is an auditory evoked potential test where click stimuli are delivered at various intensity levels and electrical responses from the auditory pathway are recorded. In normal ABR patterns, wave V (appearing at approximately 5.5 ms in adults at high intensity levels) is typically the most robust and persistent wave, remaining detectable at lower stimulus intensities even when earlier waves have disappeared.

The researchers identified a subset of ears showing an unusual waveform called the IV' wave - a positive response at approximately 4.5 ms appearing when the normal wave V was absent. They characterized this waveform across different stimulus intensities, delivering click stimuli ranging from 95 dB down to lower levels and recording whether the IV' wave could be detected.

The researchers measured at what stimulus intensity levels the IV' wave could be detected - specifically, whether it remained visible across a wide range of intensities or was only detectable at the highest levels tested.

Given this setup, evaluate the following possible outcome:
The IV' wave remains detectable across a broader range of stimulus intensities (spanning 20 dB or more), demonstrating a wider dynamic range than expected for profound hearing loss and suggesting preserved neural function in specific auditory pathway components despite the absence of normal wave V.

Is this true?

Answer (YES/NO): NO